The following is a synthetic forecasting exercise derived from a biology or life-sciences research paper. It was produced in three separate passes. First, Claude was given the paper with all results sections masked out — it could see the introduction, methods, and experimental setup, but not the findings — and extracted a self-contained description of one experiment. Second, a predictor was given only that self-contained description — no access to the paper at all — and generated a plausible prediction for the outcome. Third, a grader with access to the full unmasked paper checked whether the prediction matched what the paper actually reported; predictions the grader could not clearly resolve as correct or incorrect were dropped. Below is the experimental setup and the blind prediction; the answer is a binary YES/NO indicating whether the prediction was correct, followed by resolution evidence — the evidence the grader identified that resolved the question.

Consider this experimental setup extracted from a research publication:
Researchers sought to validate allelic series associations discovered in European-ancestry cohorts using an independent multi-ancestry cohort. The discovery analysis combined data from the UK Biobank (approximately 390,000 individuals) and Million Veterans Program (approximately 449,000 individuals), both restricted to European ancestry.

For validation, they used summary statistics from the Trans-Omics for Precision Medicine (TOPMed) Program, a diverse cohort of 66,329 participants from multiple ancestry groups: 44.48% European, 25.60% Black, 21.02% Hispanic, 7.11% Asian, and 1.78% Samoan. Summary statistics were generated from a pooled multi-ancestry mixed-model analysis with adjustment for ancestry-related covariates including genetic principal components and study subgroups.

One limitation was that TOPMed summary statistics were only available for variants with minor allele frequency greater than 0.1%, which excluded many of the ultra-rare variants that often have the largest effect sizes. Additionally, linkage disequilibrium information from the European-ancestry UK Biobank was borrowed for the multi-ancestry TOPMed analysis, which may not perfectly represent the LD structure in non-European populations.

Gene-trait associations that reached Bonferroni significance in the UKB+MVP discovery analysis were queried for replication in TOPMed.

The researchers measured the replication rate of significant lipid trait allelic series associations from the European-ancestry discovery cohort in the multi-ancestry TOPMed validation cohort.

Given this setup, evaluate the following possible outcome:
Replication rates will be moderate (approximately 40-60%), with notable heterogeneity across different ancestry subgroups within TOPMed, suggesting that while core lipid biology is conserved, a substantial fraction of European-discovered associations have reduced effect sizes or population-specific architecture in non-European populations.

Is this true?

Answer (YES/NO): NO